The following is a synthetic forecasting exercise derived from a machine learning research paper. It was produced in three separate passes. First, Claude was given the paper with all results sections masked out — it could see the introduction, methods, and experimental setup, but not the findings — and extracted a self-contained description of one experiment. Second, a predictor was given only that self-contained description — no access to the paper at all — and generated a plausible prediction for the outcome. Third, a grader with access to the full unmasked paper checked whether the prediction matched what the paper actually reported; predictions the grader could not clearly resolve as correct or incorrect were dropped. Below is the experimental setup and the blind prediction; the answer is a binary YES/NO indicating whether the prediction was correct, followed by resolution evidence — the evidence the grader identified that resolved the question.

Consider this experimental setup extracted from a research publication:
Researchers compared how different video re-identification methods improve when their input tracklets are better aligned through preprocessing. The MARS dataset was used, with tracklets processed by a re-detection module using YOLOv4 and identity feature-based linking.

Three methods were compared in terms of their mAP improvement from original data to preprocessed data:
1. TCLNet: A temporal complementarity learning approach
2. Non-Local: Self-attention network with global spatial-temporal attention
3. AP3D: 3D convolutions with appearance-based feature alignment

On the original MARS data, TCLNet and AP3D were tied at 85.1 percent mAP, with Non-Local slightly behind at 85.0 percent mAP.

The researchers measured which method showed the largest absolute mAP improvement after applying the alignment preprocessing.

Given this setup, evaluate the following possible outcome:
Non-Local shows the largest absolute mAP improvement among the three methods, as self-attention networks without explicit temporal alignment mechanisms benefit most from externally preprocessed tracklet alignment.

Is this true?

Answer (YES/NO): YES